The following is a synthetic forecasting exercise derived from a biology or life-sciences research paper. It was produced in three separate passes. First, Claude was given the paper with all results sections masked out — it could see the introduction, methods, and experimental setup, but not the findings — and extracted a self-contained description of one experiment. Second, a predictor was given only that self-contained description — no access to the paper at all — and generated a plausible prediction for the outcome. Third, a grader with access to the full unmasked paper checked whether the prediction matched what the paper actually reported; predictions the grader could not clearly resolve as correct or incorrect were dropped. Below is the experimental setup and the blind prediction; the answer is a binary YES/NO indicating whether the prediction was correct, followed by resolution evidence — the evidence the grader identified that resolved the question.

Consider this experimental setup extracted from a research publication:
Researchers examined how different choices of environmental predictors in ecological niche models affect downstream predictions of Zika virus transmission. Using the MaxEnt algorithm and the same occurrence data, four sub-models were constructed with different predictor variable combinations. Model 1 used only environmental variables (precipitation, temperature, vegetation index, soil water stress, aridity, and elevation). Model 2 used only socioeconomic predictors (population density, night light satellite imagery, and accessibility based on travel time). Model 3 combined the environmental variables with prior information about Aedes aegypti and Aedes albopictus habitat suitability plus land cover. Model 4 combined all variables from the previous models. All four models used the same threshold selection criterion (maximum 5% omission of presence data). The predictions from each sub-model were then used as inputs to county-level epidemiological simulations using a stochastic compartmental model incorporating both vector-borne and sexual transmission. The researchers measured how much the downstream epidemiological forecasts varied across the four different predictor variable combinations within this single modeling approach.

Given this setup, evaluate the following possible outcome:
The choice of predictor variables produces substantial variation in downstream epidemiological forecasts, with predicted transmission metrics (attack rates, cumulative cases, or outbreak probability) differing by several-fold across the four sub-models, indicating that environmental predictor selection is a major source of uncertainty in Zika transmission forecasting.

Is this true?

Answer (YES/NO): YES